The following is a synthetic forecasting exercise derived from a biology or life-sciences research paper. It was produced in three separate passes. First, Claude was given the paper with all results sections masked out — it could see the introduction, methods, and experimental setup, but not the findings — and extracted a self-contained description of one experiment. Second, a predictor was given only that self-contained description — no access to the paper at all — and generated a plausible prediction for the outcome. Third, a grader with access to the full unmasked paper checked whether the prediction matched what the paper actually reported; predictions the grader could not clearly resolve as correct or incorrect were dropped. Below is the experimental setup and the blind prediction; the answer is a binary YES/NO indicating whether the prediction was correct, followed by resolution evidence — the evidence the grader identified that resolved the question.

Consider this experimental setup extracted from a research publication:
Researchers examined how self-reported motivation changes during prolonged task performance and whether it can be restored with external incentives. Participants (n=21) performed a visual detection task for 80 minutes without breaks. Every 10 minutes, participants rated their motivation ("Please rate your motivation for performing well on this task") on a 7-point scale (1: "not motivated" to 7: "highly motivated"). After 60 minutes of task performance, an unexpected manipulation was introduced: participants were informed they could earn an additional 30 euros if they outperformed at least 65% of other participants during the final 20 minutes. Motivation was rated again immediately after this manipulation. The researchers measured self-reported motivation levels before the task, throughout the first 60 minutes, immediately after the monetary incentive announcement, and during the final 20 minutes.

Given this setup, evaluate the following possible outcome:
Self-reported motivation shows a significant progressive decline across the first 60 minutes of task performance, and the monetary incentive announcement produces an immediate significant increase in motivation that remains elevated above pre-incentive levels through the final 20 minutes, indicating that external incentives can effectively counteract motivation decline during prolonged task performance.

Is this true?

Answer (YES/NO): YES